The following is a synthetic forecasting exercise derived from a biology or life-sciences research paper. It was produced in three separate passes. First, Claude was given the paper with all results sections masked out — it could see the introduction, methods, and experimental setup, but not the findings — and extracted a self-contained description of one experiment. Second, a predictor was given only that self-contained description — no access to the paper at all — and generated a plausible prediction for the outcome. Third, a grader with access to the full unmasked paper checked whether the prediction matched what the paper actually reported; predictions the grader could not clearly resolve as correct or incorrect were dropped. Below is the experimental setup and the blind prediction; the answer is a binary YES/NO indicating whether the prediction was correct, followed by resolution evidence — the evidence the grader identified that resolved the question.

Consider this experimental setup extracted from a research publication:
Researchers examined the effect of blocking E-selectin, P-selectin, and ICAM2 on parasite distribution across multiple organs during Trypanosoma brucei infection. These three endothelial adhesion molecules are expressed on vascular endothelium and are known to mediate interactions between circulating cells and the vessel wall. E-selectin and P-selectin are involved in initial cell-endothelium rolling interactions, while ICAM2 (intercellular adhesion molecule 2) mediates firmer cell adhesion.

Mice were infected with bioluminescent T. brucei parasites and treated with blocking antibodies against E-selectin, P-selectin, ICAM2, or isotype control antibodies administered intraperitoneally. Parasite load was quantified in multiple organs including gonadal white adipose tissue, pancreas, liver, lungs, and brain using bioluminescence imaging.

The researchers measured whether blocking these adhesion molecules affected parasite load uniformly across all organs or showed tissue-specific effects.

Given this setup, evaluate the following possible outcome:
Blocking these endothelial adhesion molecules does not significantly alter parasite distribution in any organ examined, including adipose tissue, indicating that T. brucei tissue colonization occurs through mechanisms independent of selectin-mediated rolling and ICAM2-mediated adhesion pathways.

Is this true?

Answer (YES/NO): NO